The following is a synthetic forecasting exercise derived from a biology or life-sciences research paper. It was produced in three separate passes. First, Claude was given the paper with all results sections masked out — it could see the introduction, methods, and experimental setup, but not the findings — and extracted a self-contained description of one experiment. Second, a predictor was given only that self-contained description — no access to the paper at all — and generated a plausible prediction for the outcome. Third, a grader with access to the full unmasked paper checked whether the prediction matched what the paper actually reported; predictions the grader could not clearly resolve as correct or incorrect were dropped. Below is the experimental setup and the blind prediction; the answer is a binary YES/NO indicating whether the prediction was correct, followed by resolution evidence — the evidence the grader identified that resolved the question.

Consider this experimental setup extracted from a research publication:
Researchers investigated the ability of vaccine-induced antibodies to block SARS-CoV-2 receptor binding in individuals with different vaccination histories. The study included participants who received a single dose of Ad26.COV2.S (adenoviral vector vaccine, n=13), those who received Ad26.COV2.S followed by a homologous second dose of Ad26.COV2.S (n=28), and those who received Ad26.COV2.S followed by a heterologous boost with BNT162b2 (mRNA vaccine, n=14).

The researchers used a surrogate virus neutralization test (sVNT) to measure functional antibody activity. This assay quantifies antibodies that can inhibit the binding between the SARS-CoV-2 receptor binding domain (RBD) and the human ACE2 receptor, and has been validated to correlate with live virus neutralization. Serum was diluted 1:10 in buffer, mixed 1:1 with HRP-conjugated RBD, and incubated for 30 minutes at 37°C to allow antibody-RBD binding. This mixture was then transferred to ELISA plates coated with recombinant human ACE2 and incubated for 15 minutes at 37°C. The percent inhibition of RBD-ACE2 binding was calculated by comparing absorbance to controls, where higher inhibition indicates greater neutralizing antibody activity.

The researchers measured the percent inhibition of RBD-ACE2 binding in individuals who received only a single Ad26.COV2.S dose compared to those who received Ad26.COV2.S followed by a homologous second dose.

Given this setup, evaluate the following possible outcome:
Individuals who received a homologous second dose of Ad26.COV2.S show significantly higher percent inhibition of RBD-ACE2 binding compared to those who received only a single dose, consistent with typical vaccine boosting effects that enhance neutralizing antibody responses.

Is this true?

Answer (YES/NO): NO